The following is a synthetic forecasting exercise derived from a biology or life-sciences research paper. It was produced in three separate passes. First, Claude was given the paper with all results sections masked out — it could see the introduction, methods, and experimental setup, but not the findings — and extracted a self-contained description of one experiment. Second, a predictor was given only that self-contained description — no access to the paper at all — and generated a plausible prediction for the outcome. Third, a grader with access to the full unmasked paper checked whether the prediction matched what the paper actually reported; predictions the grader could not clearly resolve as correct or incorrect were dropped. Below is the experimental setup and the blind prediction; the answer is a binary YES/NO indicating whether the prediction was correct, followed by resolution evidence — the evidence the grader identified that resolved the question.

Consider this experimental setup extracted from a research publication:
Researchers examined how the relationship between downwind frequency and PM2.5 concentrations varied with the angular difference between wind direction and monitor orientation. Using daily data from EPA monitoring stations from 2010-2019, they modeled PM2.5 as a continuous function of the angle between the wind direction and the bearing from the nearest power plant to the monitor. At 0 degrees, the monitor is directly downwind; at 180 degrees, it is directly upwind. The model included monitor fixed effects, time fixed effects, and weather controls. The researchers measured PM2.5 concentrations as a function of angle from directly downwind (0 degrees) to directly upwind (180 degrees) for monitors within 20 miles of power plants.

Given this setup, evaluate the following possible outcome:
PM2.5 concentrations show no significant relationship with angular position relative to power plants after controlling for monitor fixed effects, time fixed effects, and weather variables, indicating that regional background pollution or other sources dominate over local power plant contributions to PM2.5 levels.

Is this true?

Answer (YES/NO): NO